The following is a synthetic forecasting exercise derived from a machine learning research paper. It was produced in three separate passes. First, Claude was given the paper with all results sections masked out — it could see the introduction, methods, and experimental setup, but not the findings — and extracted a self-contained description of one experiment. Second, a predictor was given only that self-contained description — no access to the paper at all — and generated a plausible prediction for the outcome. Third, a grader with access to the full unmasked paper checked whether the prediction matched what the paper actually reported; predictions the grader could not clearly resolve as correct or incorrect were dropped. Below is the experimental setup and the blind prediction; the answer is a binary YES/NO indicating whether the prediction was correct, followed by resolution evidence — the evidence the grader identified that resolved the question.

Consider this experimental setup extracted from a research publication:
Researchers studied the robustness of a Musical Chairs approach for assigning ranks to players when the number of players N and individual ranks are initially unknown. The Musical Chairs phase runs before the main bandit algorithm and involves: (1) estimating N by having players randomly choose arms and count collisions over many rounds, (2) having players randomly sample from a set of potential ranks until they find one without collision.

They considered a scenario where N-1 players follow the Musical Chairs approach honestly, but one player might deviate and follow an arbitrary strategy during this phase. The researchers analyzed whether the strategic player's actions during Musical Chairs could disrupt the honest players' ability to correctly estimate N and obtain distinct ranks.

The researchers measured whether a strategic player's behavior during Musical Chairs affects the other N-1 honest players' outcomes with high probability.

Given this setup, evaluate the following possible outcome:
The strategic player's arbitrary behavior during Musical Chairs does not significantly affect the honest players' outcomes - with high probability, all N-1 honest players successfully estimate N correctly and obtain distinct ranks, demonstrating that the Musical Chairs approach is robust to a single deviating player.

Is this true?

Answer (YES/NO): YES